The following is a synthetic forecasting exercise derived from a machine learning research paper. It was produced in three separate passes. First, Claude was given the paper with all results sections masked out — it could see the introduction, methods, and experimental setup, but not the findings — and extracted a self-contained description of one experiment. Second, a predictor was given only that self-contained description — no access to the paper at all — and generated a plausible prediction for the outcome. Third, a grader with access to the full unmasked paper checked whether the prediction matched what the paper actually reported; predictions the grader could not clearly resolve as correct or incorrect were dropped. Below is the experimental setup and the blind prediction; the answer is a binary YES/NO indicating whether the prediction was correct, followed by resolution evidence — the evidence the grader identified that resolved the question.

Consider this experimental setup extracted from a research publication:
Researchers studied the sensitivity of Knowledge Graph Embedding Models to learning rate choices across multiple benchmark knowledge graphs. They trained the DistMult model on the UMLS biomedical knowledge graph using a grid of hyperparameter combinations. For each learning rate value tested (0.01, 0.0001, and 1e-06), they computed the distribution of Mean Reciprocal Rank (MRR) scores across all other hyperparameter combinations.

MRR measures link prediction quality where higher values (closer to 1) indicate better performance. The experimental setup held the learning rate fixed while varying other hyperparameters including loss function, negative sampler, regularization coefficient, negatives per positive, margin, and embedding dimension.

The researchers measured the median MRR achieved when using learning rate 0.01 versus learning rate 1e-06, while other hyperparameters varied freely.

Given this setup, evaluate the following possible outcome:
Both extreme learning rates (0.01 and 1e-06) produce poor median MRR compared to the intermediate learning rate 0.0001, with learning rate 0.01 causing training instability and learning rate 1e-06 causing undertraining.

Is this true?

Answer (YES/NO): NO